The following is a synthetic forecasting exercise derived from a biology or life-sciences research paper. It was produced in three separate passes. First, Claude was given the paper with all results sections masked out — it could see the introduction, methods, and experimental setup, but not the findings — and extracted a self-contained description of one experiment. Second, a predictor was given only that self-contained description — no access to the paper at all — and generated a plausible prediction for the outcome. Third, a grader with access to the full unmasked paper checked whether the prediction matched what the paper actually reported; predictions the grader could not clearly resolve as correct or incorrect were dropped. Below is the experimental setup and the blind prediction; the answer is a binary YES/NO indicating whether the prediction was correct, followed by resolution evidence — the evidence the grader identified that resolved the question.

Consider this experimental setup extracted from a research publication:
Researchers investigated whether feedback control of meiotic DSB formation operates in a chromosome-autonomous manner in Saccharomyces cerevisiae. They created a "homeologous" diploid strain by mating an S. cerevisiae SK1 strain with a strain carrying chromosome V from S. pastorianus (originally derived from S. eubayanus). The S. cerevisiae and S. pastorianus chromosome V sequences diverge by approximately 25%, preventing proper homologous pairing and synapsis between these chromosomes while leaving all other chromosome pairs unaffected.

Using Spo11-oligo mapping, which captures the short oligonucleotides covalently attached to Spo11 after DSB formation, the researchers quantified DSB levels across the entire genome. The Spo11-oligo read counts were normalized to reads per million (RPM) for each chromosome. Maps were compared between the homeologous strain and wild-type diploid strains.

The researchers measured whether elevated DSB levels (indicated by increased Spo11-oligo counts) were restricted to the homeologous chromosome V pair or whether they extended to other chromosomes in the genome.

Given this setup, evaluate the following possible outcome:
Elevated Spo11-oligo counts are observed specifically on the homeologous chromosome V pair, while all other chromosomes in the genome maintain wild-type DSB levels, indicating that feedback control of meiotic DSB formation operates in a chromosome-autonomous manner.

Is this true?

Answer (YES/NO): YES